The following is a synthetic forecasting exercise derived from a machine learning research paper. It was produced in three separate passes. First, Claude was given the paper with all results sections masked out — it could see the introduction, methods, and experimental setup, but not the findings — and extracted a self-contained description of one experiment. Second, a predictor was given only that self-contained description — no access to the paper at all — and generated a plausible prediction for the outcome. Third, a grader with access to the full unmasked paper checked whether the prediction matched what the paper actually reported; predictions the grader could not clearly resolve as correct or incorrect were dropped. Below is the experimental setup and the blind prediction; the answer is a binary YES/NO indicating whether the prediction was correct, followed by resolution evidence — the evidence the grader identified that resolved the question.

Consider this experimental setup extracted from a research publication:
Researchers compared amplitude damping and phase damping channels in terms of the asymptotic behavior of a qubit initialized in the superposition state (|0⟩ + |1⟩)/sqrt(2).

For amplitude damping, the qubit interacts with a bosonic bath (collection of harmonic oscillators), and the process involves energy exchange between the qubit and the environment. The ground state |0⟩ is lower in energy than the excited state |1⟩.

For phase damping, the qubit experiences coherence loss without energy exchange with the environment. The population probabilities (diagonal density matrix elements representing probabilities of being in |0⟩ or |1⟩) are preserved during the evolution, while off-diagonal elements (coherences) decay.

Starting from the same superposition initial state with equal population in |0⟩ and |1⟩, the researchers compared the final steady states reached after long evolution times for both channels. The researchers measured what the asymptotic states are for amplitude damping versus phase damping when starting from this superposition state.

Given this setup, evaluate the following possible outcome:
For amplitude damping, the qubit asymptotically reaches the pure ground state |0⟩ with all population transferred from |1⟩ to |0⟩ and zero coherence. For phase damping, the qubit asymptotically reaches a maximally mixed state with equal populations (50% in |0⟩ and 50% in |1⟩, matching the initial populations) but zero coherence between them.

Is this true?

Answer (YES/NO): YES